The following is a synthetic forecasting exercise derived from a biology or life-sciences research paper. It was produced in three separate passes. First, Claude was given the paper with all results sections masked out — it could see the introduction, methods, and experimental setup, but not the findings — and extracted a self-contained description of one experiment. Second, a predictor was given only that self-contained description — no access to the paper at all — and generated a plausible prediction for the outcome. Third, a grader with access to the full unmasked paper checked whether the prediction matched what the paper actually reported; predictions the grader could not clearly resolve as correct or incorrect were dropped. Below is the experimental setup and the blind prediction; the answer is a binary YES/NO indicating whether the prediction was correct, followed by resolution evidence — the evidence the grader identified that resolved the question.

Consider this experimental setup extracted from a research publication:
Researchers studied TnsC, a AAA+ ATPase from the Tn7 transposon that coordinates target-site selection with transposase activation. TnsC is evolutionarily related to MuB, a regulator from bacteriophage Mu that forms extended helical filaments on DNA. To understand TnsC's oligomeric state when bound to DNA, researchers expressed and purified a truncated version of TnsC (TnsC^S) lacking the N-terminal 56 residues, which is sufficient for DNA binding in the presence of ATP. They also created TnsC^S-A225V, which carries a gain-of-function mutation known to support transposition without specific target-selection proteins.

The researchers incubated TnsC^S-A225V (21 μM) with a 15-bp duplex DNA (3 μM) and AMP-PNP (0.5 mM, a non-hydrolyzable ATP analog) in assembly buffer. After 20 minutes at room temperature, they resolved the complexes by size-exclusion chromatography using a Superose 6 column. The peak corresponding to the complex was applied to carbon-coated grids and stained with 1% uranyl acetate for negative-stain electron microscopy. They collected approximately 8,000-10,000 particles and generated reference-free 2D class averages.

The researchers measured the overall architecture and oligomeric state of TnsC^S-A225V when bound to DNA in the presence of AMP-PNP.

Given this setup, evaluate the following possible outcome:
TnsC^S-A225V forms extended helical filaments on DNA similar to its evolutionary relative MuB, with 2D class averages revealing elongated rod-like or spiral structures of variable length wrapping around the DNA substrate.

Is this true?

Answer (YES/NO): NO